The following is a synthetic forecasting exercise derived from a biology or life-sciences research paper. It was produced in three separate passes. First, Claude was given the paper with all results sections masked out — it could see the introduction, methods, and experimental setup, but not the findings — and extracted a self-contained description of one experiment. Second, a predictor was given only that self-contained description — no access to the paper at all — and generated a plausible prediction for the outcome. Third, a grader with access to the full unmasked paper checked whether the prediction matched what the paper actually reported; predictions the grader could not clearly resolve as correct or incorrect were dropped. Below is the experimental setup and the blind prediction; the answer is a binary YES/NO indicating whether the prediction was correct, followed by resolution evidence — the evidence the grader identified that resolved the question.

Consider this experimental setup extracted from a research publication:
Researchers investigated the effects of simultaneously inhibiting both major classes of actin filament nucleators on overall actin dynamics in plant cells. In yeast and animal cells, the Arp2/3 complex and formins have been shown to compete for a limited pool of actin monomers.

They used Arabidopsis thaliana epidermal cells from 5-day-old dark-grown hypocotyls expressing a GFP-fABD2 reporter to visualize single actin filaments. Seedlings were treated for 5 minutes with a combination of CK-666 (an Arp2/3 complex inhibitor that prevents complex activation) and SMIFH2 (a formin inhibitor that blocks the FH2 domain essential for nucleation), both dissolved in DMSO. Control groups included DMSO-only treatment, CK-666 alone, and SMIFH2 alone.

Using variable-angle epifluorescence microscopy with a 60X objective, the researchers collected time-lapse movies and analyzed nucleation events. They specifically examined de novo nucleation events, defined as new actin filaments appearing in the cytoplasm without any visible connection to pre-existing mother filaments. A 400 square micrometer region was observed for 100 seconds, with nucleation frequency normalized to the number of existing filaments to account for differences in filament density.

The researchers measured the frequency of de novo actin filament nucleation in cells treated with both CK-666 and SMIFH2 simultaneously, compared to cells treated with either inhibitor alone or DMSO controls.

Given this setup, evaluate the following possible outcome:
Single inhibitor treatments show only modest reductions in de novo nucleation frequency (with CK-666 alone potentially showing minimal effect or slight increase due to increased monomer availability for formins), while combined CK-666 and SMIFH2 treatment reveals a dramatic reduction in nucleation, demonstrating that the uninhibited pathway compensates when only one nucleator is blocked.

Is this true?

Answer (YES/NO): NO